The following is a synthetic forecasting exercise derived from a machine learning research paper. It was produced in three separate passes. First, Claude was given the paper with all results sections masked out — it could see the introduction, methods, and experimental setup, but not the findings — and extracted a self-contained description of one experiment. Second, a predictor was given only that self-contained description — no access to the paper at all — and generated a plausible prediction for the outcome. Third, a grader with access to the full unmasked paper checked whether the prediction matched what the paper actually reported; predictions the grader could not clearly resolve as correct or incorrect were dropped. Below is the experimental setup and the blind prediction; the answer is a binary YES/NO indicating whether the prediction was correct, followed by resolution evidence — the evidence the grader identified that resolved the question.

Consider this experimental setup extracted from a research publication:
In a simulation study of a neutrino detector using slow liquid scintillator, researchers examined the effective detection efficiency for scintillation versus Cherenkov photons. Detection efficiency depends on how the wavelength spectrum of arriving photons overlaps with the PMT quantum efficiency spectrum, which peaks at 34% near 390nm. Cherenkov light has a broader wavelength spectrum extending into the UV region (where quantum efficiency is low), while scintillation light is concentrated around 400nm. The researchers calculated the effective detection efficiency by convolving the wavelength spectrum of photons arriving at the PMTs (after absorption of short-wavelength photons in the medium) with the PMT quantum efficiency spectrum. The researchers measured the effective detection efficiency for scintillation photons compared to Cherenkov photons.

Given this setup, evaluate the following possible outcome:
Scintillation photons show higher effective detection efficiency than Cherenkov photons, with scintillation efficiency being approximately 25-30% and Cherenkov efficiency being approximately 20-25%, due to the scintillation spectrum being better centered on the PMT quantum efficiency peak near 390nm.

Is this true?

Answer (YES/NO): NO